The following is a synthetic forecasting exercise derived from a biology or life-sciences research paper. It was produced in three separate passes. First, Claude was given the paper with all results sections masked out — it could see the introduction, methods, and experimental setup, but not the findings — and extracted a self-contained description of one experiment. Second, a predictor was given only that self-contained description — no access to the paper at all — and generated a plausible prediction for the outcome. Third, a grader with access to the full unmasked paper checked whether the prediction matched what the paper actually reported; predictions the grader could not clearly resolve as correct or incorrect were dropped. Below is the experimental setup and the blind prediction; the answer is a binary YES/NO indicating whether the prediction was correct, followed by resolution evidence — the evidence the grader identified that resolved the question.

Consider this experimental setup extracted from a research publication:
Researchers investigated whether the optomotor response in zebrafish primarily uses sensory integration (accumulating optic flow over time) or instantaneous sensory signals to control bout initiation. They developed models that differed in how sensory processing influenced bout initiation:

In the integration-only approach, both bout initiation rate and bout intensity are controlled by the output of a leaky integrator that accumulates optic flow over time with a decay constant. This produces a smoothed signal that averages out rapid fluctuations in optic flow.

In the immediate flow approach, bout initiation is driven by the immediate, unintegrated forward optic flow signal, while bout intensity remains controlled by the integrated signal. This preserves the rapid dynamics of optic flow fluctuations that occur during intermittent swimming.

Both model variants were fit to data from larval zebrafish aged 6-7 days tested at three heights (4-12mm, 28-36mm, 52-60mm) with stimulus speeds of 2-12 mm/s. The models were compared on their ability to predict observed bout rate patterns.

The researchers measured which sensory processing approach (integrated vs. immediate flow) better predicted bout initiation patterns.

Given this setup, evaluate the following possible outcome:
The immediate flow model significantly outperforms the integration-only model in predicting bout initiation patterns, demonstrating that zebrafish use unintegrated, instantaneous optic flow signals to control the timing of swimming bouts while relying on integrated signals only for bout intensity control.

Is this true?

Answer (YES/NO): YES